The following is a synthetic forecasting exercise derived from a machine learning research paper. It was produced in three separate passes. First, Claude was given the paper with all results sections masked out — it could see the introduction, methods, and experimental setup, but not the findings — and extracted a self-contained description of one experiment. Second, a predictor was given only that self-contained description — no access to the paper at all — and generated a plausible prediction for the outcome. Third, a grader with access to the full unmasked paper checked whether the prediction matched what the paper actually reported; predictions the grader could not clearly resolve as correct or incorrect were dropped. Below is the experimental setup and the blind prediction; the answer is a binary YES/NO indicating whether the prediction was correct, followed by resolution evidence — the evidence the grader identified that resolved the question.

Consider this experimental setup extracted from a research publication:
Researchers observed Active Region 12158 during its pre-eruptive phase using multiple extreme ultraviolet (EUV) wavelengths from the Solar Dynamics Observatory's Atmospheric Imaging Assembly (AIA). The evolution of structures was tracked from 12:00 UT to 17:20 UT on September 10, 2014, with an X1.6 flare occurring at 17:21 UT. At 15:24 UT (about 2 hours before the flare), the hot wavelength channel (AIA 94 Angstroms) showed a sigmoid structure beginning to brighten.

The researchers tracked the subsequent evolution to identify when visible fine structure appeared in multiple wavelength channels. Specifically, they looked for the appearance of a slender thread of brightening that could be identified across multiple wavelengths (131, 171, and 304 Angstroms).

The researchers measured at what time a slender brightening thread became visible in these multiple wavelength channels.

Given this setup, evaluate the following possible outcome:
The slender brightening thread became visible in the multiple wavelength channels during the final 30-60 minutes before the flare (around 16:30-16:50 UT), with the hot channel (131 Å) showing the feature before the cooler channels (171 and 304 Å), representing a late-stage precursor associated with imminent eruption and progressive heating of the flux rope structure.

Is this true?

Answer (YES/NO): NO